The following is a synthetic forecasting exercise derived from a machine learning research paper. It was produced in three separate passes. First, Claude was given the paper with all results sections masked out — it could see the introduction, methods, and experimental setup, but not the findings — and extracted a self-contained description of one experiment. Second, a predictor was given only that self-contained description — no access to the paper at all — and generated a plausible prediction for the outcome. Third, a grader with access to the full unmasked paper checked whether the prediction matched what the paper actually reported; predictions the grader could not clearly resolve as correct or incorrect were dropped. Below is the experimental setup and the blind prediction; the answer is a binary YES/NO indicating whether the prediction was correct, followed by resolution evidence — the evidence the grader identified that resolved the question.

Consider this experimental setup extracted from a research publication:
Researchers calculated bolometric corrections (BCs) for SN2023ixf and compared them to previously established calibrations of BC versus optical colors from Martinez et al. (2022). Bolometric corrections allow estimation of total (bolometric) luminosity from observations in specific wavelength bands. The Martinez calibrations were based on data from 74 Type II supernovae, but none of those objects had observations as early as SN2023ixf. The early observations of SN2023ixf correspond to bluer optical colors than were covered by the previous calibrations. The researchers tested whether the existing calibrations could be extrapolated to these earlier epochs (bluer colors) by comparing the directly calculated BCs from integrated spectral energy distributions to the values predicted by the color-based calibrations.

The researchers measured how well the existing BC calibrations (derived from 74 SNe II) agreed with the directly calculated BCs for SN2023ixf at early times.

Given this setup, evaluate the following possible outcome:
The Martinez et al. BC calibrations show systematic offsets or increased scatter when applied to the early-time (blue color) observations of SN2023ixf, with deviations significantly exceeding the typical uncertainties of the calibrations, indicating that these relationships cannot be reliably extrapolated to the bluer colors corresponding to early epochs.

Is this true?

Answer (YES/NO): NO